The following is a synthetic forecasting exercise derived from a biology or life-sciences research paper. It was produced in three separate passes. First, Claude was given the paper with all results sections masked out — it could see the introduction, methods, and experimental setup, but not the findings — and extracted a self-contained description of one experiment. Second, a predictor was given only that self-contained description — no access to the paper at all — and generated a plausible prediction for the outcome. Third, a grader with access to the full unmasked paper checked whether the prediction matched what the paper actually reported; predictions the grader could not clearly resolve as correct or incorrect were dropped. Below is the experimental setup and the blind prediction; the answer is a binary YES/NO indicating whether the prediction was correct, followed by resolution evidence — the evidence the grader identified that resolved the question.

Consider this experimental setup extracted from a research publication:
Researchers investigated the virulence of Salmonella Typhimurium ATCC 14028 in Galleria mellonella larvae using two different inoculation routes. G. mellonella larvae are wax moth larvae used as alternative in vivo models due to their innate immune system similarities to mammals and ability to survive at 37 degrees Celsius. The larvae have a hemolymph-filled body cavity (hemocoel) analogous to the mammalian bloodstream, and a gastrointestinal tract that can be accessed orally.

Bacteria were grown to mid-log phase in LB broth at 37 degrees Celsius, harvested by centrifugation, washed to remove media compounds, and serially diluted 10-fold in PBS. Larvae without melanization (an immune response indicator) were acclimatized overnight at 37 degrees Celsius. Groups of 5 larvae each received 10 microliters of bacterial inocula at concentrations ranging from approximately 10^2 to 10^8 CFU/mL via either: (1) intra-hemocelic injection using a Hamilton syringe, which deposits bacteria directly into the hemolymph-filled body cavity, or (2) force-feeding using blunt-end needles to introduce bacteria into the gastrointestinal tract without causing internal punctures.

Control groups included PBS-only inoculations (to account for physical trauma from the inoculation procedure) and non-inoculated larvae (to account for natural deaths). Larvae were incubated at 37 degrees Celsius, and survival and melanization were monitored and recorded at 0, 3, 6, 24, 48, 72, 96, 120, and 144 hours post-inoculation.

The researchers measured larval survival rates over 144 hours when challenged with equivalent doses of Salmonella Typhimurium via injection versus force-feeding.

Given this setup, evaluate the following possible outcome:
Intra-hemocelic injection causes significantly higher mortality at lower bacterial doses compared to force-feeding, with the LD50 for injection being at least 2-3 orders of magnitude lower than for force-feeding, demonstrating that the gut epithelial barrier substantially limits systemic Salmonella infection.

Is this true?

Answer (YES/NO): YES